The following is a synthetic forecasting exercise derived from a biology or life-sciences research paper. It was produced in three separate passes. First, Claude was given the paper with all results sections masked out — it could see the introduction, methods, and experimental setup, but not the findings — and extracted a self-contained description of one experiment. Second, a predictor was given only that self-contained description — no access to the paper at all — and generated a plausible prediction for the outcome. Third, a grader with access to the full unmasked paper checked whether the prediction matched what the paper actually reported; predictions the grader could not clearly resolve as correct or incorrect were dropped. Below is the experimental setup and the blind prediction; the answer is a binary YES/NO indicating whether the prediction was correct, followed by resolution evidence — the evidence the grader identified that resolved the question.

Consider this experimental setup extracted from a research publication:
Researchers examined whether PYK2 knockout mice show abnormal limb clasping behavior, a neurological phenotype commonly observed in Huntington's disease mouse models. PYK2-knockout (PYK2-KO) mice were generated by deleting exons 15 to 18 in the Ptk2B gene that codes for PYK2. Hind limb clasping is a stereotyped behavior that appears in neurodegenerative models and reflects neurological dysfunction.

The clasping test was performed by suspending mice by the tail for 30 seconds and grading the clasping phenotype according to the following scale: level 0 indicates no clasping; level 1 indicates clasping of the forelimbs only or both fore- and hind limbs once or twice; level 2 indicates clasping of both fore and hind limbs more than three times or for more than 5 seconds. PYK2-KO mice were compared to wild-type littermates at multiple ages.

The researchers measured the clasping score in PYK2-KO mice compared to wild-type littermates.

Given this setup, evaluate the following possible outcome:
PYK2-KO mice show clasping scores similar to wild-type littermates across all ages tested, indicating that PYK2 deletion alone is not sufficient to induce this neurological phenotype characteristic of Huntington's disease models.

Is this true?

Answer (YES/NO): YES